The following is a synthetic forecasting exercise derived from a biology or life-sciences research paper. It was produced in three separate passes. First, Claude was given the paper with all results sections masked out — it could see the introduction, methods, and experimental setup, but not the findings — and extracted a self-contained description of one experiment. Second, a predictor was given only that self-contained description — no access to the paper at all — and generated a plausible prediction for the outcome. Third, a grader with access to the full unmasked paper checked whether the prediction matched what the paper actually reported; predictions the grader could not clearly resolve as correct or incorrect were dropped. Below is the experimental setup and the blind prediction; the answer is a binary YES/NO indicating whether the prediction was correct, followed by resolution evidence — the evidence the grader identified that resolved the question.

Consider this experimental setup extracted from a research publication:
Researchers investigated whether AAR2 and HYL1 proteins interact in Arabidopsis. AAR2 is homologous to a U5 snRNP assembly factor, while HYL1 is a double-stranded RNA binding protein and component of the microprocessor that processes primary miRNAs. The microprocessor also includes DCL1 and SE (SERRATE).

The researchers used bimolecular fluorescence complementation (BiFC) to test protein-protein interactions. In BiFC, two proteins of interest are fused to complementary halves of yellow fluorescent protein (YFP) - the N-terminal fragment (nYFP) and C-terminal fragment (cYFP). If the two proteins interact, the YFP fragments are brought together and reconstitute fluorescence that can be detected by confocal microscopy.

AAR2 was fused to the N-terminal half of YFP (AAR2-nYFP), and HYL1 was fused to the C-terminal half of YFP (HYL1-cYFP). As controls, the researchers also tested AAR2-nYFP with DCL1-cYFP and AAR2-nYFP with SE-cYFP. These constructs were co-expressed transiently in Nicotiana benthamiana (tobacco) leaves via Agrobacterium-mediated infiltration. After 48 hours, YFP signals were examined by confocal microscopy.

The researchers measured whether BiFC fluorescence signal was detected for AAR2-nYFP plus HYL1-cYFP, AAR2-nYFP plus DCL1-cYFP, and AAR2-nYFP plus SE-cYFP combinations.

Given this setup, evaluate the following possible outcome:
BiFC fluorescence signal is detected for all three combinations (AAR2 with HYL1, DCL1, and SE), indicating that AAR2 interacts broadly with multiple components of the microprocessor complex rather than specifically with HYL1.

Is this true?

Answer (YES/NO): NO